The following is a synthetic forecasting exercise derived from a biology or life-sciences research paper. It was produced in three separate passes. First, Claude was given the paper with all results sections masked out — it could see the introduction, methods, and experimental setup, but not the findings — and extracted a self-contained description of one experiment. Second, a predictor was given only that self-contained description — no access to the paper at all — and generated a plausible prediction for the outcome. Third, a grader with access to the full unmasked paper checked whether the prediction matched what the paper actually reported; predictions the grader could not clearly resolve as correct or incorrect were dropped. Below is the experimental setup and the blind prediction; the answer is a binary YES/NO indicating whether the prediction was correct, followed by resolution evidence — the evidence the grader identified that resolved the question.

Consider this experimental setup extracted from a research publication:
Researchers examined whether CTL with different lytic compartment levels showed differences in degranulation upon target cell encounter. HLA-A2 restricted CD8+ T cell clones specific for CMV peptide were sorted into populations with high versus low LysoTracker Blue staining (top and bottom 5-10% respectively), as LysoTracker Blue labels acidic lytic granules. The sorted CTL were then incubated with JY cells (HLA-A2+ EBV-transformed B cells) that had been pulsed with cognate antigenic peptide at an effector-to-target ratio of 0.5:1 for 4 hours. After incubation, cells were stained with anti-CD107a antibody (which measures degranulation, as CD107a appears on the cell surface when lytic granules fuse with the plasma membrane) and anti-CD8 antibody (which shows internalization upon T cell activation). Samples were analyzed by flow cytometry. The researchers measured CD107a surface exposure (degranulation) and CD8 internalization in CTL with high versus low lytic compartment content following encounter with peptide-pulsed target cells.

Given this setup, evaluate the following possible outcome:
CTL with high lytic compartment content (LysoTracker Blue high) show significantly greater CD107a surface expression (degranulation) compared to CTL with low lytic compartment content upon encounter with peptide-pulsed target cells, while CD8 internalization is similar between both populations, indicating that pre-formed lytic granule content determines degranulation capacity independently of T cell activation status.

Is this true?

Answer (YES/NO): YES